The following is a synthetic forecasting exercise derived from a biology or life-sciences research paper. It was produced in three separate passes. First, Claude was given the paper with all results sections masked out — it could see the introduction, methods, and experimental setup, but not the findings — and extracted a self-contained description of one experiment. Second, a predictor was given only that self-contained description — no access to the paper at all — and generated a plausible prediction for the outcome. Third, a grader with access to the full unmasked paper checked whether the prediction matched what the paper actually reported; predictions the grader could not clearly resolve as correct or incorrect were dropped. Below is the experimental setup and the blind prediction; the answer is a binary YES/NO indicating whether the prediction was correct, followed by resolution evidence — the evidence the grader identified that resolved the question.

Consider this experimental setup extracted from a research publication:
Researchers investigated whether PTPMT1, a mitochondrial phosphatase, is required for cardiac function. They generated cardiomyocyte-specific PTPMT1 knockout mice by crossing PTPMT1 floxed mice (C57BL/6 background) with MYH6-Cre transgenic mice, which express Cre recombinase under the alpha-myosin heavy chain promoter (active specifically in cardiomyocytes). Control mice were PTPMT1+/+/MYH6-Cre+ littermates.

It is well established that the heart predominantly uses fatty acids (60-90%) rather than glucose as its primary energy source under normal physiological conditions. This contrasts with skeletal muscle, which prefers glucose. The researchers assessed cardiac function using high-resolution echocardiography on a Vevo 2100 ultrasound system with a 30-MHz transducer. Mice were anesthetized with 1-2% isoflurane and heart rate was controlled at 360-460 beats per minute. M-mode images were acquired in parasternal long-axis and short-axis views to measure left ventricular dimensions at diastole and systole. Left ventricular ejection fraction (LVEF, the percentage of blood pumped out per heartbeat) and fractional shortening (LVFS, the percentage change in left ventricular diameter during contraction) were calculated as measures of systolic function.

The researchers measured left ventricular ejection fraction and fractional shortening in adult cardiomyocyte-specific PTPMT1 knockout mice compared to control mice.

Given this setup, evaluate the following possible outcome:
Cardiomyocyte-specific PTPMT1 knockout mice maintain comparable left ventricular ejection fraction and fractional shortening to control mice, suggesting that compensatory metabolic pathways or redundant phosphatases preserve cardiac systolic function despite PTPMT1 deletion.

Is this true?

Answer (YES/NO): NO